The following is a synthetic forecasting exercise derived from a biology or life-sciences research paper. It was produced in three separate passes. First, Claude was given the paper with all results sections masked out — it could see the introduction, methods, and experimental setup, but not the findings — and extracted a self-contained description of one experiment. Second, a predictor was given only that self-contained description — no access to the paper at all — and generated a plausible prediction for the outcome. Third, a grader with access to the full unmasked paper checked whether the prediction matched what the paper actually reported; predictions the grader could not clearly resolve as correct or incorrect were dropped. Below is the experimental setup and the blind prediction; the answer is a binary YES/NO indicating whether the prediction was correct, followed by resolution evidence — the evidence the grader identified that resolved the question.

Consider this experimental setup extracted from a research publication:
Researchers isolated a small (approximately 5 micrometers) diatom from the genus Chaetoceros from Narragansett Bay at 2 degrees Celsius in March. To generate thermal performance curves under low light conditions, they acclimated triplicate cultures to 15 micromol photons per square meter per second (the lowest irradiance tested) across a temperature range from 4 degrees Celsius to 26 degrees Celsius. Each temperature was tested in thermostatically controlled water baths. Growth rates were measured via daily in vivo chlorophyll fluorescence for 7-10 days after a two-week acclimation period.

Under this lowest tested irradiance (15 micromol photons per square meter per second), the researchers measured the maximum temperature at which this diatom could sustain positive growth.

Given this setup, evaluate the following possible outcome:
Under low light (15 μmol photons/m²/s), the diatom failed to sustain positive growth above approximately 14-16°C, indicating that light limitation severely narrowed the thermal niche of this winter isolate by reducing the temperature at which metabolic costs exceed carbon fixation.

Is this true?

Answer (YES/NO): NO